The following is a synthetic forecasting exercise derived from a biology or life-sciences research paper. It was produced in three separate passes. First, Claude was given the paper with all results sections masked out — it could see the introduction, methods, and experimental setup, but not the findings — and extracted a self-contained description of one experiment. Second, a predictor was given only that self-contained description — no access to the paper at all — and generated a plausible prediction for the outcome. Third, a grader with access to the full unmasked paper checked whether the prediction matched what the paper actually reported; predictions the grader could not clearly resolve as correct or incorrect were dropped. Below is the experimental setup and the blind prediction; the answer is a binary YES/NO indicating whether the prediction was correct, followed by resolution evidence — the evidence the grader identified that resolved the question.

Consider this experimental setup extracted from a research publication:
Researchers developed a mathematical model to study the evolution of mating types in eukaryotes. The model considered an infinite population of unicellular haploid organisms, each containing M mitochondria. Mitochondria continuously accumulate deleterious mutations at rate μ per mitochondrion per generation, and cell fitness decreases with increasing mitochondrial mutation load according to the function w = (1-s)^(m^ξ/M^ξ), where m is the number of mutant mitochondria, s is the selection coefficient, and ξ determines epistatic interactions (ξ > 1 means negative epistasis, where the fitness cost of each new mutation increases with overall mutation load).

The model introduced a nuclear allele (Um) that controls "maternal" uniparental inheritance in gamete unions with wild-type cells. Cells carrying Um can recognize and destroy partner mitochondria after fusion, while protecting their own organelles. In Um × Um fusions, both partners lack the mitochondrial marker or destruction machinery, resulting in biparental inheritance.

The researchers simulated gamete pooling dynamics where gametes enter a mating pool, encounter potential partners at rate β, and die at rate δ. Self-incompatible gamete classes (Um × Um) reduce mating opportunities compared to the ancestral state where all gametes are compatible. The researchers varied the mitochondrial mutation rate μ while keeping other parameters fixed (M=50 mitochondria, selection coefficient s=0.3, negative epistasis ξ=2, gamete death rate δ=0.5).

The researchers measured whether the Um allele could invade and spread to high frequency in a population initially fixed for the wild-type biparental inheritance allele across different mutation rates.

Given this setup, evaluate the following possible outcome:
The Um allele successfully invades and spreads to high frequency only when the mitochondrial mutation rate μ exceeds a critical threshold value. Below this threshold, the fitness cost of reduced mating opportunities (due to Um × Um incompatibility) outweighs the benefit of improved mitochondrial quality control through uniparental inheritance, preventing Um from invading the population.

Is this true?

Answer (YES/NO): NO